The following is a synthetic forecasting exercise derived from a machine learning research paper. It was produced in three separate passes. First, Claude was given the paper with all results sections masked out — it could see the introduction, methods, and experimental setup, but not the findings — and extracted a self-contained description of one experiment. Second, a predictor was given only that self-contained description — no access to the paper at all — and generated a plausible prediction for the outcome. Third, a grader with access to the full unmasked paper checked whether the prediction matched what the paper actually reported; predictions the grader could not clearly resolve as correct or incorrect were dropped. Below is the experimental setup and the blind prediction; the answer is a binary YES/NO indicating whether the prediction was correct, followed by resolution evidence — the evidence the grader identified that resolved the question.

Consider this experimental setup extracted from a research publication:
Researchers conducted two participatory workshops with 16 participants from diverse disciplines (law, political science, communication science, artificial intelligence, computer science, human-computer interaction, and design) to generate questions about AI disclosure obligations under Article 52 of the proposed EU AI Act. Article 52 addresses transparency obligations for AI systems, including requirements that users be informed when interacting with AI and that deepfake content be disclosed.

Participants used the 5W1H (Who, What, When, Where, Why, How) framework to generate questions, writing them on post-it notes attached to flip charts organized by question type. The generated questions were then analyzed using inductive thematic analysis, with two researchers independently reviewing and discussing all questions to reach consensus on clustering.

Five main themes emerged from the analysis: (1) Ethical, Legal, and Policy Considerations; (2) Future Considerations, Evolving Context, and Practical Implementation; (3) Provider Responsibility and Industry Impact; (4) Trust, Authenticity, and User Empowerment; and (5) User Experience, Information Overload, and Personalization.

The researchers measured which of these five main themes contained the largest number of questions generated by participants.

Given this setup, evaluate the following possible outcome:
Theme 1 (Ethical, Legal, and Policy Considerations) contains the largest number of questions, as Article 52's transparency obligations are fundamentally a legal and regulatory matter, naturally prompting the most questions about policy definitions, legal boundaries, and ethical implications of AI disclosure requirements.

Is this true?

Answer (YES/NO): YES